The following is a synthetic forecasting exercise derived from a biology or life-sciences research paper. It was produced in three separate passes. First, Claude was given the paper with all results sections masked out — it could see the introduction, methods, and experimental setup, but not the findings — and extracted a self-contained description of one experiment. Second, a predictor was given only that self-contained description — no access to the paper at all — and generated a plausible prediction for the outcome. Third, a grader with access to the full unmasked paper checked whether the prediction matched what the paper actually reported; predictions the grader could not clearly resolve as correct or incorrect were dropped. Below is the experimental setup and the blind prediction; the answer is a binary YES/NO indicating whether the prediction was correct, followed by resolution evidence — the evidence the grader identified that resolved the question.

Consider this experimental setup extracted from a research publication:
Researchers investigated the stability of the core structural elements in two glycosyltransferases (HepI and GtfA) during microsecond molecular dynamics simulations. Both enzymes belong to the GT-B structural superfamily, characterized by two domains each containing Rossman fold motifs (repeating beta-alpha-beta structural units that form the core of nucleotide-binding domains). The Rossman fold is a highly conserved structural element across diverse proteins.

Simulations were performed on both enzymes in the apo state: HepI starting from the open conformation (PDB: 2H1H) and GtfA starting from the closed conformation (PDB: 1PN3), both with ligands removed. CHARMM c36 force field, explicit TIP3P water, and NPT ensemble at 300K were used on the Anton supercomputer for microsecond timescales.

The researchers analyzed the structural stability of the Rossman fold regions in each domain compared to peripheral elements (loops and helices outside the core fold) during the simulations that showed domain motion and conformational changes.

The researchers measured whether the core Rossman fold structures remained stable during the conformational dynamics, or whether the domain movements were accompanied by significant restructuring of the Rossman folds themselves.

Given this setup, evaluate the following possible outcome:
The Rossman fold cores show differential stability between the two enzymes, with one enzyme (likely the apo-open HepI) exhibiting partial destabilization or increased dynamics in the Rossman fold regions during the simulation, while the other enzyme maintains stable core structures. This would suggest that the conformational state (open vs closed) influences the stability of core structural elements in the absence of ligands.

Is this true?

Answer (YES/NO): NO